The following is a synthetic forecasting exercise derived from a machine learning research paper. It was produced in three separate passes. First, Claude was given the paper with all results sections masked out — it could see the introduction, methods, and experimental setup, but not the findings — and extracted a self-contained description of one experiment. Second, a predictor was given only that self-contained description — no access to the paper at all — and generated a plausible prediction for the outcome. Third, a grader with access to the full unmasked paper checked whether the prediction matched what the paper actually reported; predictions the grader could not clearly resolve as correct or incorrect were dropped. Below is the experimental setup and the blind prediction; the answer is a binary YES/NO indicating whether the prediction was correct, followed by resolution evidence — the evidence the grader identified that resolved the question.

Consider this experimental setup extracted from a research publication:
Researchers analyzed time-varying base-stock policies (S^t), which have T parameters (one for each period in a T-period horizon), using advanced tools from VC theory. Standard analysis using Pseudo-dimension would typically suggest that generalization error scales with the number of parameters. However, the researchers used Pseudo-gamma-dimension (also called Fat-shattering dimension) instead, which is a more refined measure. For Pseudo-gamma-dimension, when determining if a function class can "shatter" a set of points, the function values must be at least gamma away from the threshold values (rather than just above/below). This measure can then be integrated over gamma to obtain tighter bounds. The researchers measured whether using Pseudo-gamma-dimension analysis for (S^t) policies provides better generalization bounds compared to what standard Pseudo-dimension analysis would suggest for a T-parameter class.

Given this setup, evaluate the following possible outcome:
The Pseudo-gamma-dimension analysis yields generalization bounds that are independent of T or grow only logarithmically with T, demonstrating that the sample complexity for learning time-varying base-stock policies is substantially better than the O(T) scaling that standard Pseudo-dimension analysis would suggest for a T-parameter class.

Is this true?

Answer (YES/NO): YES